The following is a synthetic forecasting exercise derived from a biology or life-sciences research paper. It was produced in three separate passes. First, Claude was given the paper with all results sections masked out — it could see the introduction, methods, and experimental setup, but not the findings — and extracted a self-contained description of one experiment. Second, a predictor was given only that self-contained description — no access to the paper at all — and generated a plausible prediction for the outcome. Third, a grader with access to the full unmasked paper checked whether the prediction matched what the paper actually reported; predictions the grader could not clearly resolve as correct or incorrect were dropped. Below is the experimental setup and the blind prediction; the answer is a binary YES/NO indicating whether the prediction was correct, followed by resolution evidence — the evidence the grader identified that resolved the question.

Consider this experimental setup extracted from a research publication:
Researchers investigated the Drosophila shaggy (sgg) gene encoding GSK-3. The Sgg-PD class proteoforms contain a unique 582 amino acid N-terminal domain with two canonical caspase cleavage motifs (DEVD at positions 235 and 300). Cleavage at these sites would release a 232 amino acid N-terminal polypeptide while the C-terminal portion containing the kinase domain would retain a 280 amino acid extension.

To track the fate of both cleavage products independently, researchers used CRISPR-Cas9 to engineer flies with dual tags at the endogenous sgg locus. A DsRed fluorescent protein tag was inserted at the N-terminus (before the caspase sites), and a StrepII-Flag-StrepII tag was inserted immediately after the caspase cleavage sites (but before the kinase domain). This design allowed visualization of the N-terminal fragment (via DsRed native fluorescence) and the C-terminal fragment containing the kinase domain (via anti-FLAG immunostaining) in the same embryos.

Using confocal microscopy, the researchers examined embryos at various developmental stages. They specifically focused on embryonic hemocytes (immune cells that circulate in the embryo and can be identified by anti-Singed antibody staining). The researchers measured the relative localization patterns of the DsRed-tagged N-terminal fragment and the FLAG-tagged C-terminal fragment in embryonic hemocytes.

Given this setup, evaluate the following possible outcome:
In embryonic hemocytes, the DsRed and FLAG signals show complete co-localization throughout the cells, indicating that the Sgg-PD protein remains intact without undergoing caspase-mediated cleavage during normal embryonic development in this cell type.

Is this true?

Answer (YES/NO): NO